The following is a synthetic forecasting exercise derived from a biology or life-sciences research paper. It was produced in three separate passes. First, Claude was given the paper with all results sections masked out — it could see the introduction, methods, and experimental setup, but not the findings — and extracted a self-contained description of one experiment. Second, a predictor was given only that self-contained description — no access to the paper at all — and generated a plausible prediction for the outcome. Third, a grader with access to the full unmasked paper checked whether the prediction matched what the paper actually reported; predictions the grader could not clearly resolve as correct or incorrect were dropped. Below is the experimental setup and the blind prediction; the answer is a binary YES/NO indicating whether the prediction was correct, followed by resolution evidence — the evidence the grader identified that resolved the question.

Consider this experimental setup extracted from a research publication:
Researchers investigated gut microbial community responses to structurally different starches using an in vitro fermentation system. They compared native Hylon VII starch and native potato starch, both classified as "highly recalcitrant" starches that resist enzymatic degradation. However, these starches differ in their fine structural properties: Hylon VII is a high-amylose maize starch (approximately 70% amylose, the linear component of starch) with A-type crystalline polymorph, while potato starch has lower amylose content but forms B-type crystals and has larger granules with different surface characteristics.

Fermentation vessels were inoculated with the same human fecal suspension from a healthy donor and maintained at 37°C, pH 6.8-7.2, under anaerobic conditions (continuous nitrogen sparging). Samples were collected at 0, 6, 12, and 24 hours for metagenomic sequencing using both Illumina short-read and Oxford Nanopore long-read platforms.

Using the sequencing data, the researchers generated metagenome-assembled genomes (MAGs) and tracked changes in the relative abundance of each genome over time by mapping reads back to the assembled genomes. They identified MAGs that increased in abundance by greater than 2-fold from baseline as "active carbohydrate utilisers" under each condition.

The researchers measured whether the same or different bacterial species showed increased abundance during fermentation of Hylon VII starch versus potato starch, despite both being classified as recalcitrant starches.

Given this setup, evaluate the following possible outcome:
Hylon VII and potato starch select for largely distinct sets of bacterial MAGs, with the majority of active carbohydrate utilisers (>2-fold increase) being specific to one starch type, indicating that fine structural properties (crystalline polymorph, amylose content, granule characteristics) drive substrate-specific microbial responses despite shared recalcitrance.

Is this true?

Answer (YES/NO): NO